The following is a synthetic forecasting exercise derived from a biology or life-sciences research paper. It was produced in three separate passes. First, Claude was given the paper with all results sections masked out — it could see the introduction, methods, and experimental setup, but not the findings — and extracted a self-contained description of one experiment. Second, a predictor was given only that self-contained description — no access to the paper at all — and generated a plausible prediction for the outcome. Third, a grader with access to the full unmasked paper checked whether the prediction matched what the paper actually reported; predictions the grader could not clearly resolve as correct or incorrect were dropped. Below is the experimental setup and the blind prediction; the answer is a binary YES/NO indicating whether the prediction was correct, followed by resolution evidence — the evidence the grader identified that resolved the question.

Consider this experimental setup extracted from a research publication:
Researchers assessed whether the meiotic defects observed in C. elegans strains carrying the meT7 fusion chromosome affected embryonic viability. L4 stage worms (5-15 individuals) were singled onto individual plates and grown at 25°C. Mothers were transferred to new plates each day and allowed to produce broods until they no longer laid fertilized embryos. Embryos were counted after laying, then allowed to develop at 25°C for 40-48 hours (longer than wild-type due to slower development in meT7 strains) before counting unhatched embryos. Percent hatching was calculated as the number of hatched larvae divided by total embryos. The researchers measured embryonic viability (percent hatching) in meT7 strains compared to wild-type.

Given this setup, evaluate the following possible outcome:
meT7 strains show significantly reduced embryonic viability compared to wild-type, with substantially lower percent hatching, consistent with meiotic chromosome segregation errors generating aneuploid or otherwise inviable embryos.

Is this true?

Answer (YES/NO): NO